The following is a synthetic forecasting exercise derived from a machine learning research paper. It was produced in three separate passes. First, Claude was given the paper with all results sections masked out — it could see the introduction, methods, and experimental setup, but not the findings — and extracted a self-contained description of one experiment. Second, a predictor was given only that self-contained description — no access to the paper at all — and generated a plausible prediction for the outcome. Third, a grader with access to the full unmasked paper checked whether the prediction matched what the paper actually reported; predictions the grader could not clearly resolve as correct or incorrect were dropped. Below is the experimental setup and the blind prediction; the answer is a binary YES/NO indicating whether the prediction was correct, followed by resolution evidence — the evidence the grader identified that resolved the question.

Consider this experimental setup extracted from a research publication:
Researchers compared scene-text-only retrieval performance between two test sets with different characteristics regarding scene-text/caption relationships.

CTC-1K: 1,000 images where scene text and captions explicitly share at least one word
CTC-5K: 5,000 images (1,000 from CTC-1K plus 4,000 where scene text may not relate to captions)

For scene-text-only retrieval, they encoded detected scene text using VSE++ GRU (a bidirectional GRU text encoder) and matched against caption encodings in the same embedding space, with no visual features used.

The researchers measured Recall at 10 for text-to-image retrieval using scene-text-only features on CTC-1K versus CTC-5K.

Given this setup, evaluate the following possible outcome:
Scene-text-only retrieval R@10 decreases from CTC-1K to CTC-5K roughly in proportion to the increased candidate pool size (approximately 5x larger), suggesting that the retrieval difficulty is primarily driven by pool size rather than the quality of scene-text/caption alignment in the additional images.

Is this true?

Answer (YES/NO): NO